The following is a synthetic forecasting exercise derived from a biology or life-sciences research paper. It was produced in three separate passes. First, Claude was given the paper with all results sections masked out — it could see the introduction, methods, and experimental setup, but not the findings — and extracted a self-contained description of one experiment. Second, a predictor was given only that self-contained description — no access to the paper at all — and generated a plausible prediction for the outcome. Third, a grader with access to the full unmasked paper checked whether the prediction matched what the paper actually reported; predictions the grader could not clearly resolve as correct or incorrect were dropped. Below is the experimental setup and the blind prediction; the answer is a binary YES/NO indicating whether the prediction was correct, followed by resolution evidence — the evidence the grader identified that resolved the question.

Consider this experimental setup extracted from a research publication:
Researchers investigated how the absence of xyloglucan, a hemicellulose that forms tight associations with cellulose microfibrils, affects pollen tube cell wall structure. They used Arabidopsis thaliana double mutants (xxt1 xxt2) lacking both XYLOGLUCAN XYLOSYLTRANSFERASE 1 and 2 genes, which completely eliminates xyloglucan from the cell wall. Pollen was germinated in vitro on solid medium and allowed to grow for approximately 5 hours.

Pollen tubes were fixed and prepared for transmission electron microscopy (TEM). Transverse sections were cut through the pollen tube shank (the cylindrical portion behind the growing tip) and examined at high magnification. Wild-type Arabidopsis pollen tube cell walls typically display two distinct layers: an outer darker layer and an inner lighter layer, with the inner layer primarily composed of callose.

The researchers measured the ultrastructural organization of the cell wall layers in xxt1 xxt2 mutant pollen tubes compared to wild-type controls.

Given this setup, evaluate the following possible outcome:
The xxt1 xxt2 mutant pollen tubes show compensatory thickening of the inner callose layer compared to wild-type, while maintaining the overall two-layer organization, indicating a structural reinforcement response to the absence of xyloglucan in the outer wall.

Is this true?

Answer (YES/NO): YES